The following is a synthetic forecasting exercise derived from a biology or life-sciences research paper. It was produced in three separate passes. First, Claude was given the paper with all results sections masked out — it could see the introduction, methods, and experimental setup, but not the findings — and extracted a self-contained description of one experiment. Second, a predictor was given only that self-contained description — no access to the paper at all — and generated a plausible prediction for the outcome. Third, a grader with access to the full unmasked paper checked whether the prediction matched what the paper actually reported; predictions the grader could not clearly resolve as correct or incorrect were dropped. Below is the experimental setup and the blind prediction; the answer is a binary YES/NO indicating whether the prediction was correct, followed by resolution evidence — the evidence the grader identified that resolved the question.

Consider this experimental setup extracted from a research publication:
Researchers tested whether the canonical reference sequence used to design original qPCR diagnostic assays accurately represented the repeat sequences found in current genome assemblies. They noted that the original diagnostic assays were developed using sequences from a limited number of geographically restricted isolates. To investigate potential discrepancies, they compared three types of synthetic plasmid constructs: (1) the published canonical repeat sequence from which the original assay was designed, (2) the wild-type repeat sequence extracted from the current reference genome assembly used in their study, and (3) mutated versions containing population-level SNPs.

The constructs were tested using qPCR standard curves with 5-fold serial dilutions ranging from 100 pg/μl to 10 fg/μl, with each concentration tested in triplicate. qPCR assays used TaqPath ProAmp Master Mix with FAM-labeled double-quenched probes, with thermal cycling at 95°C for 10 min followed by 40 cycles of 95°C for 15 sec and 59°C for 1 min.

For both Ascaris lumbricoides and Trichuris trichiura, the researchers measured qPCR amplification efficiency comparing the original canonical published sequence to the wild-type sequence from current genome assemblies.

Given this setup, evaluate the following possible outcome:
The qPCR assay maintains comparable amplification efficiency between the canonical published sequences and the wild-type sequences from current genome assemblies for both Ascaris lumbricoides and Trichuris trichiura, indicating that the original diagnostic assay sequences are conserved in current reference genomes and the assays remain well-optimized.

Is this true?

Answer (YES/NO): NO